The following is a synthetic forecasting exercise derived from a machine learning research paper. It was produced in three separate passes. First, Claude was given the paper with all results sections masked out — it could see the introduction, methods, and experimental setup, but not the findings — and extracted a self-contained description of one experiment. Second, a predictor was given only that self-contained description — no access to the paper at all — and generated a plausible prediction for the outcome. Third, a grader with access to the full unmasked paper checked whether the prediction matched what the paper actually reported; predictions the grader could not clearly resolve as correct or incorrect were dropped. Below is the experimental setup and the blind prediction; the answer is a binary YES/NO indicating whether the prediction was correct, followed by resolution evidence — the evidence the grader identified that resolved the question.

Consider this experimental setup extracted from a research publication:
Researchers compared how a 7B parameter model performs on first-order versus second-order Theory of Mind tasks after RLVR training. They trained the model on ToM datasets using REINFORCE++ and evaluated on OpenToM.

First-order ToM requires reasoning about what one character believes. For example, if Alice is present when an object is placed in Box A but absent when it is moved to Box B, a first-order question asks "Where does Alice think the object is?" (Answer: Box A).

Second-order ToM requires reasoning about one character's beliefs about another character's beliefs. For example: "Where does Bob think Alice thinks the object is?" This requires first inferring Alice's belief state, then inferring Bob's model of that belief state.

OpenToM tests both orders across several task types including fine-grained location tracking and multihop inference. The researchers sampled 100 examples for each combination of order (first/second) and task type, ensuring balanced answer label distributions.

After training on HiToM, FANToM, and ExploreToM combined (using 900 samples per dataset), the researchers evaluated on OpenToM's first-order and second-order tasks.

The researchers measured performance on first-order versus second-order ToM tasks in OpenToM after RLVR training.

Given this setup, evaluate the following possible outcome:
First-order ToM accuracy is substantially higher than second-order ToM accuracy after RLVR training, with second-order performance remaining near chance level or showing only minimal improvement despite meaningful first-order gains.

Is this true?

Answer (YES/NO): NO